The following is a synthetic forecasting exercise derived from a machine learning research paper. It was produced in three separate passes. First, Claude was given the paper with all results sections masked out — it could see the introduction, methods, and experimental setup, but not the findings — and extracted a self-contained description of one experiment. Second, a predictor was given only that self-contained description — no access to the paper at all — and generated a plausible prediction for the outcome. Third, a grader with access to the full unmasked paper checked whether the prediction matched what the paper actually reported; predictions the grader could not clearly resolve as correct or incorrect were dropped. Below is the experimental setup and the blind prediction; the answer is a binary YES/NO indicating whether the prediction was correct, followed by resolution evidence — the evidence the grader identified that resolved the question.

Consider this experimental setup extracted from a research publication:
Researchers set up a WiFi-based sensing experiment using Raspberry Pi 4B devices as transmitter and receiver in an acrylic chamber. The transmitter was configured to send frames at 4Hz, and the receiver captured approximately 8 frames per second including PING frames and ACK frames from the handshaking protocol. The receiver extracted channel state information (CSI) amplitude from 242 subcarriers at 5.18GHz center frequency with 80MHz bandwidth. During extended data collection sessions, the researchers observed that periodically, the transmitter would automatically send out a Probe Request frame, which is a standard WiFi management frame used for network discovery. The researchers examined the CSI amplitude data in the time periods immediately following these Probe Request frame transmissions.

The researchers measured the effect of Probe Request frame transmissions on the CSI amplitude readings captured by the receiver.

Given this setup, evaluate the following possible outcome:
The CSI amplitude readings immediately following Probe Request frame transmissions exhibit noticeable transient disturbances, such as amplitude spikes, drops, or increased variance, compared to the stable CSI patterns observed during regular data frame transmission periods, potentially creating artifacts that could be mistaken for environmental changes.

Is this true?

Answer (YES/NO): YES